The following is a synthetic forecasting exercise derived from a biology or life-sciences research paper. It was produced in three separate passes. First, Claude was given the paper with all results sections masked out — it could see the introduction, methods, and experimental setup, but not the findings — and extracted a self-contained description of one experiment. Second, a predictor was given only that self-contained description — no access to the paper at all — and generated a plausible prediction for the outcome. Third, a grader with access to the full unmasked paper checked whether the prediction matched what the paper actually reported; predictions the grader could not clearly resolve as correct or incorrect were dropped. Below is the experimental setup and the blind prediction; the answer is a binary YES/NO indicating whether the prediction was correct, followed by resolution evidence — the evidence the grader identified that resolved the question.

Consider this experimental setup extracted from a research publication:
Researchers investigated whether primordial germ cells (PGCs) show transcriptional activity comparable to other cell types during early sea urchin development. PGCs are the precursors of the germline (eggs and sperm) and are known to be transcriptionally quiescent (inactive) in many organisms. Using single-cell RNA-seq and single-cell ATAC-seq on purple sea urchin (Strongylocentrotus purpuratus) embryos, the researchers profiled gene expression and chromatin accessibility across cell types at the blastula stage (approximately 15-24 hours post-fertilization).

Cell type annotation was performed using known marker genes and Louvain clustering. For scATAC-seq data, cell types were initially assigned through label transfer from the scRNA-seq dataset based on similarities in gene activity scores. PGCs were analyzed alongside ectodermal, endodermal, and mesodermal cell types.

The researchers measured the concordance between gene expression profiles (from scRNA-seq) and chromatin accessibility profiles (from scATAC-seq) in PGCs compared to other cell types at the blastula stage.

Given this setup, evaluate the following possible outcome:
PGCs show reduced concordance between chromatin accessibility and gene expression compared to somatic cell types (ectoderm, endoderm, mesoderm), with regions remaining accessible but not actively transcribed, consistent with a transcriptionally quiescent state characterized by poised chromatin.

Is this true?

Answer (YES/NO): YES